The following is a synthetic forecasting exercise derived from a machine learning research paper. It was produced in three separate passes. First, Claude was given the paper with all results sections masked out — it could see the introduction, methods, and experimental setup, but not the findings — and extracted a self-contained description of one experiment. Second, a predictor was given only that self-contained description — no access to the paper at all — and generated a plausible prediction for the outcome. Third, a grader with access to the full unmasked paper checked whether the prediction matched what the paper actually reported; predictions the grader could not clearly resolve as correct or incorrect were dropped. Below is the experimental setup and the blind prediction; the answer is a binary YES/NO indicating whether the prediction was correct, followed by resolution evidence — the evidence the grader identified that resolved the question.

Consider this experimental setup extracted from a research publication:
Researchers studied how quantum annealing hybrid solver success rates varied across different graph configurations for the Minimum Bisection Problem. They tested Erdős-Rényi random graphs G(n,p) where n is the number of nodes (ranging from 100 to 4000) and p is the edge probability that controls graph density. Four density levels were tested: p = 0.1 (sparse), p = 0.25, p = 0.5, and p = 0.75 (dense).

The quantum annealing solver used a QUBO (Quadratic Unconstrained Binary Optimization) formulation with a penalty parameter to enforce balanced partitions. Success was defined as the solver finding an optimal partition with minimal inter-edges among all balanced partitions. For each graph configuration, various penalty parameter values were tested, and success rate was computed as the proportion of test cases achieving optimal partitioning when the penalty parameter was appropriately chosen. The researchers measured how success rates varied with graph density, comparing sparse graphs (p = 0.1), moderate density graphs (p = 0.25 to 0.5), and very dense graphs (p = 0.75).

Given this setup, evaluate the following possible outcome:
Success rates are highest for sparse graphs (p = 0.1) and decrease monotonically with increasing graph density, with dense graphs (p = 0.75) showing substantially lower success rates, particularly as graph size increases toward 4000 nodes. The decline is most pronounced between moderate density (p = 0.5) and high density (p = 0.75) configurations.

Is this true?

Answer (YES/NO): NO